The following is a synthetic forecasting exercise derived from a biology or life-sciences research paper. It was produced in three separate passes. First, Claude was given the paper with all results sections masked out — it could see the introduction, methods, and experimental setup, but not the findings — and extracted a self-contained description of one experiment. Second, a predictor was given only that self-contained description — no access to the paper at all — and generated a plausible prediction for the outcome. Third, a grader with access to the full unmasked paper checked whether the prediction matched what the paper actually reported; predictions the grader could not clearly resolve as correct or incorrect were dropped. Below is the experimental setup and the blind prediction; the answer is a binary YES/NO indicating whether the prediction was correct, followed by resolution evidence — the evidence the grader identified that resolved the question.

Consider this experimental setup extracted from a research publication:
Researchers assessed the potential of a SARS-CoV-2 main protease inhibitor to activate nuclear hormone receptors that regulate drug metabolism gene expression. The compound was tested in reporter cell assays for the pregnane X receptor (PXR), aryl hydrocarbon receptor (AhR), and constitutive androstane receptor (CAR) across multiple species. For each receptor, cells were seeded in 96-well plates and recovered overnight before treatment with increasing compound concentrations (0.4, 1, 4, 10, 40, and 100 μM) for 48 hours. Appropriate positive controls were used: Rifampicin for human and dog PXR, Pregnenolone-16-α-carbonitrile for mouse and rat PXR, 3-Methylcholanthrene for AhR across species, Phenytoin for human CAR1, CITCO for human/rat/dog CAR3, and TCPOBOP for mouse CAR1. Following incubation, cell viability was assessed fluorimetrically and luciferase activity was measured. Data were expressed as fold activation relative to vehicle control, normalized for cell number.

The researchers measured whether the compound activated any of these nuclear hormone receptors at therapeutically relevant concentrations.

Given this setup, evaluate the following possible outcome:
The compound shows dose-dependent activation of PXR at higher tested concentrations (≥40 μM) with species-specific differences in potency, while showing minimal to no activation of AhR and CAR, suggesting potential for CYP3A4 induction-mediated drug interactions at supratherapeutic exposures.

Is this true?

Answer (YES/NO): NO